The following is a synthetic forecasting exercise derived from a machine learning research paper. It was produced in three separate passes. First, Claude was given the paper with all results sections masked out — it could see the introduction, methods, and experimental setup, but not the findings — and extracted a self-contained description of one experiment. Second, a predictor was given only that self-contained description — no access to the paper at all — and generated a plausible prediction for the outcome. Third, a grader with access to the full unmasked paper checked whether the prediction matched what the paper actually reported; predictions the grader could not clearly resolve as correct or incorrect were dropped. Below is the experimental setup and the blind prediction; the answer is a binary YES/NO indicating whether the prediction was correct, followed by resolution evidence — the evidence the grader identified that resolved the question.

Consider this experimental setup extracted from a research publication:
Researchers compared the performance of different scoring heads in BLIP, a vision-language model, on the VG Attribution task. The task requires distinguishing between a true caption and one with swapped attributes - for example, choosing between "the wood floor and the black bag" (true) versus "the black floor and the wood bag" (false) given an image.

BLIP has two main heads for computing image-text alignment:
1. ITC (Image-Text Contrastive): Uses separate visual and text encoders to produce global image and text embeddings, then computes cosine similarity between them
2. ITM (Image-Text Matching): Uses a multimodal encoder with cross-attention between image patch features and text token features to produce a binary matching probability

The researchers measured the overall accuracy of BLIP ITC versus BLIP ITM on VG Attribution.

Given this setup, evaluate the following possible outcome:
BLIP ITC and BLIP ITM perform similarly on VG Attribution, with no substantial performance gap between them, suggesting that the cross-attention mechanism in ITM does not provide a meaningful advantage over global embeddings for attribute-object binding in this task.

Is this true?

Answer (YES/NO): NO